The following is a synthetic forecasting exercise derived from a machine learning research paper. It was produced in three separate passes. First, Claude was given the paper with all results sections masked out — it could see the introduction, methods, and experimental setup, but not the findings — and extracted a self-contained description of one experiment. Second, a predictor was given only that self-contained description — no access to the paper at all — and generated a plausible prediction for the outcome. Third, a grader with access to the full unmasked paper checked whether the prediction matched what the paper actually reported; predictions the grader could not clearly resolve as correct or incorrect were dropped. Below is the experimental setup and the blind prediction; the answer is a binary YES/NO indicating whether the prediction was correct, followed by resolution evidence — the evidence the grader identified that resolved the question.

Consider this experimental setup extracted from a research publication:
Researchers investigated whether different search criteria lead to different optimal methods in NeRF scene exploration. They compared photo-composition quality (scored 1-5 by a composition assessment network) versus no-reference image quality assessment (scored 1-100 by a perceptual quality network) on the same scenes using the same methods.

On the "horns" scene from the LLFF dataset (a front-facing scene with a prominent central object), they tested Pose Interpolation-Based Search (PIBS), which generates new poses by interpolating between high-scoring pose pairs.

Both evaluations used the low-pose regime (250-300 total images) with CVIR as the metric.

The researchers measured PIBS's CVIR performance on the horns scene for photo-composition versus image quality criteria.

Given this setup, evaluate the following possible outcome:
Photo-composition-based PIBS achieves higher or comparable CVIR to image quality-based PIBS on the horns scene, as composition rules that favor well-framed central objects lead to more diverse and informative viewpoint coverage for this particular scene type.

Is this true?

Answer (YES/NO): YES